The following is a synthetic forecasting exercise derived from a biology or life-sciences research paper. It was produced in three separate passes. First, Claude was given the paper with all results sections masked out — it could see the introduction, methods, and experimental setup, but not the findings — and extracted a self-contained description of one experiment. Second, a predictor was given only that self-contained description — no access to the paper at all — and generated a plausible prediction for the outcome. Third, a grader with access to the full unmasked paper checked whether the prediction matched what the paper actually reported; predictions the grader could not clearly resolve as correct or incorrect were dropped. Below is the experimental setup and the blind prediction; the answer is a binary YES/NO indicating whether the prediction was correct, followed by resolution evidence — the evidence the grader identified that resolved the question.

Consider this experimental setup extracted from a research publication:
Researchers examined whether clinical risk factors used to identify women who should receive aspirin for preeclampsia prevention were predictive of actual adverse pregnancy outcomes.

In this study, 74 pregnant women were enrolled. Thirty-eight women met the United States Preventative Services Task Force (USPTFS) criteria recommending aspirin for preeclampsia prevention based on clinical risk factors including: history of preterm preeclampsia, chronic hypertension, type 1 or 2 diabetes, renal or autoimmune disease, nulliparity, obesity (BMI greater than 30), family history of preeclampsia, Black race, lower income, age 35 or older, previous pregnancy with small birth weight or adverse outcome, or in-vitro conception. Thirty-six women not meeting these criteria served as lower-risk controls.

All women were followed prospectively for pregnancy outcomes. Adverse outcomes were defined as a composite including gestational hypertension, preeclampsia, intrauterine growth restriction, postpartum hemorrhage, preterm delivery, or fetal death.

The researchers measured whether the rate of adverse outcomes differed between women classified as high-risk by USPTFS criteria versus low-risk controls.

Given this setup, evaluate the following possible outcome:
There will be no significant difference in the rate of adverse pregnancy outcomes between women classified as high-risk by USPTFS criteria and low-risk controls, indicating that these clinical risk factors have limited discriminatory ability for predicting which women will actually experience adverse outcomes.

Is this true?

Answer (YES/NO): YES